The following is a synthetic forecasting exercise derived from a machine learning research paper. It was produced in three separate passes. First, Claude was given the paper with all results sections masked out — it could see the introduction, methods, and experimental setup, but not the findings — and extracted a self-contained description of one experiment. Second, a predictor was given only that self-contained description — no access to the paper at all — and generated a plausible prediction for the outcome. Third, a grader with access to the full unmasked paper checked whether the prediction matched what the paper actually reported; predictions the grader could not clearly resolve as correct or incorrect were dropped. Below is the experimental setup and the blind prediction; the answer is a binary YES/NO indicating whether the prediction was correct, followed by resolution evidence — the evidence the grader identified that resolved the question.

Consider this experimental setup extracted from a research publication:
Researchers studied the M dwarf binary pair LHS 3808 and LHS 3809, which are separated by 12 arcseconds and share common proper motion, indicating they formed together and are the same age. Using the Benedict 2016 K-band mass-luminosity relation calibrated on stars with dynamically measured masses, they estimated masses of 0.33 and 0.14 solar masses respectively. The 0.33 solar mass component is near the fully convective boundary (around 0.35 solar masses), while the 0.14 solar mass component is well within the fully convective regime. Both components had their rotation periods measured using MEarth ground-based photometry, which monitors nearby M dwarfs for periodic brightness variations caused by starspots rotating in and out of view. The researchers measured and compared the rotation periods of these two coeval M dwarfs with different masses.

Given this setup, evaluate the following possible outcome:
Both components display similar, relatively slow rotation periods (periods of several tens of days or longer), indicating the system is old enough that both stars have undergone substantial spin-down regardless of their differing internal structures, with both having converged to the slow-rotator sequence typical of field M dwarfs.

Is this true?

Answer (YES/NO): NO